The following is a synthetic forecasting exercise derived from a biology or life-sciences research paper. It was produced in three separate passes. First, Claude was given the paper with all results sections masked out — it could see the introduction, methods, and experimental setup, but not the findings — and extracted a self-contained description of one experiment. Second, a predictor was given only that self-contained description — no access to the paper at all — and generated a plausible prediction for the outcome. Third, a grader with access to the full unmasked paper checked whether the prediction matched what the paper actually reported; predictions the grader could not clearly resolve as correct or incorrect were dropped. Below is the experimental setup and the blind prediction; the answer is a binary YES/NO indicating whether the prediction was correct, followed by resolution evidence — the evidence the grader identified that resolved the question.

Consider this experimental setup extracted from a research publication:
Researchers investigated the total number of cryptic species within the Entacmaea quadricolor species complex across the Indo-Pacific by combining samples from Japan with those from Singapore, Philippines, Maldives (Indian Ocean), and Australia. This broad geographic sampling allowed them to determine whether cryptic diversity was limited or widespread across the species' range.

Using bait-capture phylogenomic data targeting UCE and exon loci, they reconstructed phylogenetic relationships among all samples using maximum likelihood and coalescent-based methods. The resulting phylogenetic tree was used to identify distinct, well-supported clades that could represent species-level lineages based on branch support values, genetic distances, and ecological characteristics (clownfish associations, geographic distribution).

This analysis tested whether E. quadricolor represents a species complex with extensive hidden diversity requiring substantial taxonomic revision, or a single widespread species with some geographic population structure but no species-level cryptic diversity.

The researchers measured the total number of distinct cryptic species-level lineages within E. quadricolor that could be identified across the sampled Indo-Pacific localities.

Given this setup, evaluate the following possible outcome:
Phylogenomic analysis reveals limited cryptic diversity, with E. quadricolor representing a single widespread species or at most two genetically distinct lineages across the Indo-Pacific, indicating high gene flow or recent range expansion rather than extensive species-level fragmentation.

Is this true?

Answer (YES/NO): NO